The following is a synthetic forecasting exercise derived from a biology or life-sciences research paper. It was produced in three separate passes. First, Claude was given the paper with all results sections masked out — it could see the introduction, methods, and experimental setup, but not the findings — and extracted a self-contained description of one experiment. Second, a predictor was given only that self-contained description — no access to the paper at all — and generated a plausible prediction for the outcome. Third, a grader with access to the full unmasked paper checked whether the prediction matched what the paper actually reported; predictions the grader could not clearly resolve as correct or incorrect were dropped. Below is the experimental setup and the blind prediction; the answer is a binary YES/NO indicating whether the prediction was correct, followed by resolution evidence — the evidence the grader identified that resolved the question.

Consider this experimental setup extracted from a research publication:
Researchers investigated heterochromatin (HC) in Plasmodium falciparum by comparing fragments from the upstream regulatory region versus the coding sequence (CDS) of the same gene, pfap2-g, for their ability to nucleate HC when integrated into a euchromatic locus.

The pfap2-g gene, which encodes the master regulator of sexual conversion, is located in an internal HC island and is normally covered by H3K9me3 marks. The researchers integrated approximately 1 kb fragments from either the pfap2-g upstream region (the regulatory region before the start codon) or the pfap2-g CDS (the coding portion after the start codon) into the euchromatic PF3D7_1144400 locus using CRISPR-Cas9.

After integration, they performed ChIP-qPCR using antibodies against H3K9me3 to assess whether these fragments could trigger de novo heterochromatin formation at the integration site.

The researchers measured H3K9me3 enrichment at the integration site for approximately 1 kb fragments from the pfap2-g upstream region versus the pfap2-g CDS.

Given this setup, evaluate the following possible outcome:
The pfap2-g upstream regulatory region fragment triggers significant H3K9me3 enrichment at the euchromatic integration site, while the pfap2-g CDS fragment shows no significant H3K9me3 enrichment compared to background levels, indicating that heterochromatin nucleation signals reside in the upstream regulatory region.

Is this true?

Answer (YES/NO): NO